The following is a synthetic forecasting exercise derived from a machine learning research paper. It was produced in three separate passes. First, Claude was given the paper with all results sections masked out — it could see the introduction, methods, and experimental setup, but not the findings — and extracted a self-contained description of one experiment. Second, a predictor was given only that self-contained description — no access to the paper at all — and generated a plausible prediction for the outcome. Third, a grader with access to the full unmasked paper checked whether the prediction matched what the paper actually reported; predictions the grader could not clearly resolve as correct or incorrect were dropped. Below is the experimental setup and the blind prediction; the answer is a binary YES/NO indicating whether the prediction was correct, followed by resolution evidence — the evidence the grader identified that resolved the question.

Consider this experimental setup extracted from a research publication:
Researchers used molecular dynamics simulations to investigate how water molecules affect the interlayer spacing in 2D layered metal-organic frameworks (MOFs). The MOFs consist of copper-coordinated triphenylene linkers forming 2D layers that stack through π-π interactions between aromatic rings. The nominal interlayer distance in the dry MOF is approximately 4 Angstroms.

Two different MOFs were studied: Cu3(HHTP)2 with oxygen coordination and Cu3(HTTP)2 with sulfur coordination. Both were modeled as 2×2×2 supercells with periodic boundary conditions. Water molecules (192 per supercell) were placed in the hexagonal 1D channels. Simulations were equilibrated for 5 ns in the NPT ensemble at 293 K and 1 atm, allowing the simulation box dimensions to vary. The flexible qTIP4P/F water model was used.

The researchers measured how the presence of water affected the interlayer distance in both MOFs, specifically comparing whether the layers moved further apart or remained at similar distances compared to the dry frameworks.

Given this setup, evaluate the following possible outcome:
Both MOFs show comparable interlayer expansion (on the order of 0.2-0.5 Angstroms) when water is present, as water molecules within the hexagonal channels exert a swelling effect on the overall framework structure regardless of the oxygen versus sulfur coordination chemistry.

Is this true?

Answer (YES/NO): NO